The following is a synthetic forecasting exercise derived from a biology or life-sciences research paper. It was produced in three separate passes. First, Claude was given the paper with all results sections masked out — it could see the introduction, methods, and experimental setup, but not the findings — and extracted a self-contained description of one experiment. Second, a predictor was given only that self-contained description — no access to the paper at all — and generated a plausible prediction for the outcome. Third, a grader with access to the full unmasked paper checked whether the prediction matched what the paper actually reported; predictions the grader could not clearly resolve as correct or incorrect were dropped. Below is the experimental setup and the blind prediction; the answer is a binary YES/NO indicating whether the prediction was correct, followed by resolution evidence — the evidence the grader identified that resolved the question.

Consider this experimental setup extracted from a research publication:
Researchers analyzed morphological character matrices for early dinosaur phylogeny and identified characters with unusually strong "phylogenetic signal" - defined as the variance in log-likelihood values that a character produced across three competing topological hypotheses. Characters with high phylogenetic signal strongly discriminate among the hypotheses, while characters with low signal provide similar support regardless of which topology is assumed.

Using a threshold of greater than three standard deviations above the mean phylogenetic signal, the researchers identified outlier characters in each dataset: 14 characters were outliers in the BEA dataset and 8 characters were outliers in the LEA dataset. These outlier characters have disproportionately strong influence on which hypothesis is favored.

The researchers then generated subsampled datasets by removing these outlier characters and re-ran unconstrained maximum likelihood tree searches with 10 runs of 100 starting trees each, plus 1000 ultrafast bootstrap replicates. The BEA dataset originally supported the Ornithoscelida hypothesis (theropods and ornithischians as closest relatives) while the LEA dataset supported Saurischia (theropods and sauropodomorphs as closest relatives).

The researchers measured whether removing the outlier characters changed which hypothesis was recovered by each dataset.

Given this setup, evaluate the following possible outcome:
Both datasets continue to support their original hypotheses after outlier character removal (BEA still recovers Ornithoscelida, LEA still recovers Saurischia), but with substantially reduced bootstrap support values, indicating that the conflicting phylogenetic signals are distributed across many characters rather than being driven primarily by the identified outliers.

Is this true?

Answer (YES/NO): NO